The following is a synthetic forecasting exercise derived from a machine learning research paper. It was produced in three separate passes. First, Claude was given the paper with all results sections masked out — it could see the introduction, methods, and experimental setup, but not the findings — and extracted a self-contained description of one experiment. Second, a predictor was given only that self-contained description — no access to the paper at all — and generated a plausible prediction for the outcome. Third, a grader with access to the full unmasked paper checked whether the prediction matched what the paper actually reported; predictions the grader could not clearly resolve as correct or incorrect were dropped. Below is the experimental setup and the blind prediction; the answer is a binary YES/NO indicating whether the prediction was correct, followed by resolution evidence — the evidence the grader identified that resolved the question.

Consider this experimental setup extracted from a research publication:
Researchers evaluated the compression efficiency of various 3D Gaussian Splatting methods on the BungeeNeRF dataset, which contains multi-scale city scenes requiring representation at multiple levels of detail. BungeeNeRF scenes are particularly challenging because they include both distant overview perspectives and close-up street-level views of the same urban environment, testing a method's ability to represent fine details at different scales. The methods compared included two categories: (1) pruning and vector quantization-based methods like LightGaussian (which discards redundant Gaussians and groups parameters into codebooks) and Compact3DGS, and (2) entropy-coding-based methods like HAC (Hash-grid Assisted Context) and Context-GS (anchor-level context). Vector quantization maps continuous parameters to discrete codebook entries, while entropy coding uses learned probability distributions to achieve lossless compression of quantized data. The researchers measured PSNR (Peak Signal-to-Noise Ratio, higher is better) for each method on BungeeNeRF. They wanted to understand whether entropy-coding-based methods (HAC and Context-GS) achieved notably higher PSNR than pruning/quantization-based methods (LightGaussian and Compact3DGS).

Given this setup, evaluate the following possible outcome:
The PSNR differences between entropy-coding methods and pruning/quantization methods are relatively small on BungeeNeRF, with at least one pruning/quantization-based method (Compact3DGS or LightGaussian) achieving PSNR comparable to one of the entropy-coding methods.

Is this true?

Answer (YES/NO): NO